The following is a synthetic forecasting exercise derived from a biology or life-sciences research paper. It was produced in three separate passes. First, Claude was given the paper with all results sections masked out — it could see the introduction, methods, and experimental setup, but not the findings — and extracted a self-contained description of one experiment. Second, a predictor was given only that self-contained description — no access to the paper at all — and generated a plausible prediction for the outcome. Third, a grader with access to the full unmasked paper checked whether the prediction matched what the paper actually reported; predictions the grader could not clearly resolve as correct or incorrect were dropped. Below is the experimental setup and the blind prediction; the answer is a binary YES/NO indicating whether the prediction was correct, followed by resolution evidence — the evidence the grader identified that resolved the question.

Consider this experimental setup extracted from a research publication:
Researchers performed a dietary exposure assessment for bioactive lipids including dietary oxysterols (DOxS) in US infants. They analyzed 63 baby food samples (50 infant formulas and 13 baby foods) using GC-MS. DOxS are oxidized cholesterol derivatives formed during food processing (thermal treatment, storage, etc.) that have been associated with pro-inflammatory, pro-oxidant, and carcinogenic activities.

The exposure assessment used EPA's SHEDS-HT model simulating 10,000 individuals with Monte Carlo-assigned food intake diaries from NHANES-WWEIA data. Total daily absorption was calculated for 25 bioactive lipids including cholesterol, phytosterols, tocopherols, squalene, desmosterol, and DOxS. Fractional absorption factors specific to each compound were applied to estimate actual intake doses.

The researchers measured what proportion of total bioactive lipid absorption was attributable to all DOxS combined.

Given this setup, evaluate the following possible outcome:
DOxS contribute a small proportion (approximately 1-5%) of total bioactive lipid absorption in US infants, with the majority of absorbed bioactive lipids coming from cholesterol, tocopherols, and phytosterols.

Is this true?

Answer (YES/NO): YES